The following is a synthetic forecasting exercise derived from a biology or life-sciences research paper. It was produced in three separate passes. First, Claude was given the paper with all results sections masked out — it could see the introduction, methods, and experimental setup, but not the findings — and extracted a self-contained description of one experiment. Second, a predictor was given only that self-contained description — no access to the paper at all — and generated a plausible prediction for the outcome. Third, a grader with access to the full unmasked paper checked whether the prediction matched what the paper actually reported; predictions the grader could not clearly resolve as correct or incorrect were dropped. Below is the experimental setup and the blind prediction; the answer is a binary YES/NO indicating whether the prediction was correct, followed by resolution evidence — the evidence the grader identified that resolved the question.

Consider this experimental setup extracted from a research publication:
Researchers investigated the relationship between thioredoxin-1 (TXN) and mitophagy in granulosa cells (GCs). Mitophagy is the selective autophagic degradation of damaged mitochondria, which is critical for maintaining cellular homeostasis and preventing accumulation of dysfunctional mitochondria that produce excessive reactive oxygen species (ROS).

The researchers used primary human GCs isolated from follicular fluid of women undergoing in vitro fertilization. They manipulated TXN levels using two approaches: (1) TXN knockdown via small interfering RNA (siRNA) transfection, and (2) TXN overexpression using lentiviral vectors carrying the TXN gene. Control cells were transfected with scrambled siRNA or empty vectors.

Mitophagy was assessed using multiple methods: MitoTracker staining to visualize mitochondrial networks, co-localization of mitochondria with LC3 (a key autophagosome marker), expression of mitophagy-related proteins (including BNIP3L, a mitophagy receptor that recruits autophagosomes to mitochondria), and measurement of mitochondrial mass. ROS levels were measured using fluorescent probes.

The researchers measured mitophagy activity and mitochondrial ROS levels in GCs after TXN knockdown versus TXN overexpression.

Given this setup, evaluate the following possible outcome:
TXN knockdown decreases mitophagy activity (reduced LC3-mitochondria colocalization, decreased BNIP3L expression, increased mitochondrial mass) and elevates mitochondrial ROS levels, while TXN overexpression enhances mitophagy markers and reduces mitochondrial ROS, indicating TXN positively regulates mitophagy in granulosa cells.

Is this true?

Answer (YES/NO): YES